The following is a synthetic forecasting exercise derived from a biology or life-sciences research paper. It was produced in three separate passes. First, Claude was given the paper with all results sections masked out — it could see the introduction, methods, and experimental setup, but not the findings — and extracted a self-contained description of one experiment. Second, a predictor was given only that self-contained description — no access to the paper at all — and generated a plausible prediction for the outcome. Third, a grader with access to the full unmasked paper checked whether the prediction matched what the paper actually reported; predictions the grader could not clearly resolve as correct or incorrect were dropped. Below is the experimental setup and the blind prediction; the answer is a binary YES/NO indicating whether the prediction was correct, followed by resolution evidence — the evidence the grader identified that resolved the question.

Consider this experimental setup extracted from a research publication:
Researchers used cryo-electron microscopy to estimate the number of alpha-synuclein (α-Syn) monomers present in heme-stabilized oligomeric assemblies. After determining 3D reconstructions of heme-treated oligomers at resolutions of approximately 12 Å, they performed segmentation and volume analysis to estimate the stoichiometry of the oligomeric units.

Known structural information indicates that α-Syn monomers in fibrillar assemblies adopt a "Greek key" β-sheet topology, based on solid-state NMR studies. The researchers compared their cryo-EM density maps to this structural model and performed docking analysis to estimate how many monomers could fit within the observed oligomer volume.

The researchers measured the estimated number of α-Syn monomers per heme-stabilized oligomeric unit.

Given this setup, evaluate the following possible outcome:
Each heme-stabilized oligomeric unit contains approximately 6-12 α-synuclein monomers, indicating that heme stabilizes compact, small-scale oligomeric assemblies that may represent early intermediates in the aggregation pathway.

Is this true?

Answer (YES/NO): NO